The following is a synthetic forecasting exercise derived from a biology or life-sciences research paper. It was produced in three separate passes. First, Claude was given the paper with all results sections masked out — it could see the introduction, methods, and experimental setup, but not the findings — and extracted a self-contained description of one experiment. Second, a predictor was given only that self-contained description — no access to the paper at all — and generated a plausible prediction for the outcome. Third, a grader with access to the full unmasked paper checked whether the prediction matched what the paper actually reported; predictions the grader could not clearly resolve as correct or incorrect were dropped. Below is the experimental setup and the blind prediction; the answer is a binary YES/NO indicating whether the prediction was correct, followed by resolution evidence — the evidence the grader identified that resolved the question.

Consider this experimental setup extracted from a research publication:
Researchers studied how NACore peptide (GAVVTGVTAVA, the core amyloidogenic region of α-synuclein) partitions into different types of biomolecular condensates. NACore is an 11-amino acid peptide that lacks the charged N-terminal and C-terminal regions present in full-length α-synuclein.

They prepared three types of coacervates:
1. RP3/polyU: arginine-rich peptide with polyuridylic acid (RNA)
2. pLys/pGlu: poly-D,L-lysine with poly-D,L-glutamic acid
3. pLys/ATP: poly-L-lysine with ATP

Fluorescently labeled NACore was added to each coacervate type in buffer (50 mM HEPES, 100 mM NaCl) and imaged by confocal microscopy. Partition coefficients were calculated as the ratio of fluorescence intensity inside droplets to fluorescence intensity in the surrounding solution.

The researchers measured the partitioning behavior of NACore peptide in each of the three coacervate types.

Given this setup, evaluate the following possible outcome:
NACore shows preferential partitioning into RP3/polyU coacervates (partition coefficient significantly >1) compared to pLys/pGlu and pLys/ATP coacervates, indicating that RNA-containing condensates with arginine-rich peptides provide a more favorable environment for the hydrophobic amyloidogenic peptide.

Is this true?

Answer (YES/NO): YES